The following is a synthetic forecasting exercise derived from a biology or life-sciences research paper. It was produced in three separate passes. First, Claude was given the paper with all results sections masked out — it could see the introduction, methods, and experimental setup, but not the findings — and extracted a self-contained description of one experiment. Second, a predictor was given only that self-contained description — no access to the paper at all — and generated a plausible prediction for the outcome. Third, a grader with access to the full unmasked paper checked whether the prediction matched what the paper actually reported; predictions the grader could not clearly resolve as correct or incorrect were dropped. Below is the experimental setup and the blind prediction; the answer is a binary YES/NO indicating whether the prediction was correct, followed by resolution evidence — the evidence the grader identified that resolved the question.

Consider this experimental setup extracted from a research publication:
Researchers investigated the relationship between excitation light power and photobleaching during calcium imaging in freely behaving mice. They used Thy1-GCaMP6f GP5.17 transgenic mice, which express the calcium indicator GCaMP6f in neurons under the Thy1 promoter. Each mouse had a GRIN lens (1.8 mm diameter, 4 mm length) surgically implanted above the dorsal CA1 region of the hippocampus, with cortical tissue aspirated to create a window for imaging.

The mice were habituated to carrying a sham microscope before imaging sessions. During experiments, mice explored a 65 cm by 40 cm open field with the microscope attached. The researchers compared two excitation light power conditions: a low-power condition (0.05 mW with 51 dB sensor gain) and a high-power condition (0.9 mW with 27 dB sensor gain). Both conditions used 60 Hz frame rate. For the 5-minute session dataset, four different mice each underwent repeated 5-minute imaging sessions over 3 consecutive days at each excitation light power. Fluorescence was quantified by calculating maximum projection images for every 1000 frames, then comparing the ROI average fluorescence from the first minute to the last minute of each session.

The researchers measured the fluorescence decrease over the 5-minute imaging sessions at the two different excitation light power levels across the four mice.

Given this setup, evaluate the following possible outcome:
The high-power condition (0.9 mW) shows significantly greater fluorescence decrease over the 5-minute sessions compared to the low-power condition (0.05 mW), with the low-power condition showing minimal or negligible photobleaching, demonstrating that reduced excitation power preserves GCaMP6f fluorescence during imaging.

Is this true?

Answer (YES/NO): YES